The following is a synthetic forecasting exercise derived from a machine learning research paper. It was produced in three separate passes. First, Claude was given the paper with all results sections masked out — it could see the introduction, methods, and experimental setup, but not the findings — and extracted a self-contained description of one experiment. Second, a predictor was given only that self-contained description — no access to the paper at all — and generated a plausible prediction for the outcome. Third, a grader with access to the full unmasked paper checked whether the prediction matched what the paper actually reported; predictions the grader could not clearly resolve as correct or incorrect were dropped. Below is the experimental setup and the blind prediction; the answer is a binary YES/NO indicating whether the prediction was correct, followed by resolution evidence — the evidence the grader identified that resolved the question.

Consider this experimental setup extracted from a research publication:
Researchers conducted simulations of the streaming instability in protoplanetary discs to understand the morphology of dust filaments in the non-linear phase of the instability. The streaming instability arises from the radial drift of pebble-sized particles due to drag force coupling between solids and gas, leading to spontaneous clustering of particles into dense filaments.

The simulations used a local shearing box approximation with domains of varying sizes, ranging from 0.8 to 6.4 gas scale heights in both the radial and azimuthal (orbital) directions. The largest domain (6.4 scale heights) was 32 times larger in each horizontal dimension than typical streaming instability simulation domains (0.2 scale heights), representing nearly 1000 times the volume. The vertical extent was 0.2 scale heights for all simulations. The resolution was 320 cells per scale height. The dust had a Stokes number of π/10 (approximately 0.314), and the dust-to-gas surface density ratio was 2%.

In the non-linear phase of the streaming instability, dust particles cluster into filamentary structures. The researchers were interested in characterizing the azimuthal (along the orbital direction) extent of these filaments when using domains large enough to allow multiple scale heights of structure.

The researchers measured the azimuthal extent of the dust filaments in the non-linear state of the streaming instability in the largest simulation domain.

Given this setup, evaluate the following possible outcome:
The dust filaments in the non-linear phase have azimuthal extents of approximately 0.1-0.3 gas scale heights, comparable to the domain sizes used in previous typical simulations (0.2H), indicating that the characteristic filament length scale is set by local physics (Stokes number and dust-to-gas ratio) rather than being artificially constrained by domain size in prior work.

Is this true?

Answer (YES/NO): NO